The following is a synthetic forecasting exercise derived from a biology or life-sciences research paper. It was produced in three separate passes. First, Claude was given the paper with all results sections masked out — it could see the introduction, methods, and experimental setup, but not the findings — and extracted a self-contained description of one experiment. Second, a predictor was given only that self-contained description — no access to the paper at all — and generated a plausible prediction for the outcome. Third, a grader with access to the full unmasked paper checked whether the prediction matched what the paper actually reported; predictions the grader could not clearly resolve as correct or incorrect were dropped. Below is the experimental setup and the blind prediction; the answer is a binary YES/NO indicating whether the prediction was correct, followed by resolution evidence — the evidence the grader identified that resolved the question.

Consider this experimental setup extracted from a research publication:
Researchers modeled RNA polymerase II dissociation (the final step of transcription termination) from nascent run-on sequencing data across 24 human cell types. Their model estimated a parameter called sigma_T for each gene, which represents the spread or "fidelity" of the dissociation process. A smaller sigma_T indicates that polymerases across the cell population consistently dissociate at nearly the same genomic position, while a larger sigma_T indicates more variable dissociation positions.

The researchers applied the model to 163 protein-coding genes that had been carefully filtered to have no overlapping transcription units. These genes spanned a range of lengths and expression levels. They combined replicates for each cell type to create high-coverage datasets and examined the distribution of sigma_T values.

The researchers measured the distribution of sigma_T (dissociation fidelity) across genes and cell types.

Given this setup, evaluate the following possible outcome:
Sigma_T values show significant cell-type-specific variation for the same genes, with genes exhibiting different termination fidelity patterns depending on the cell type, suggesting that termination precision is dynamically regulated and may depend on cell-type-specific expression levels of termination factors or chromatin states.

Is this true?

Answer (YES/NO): NO